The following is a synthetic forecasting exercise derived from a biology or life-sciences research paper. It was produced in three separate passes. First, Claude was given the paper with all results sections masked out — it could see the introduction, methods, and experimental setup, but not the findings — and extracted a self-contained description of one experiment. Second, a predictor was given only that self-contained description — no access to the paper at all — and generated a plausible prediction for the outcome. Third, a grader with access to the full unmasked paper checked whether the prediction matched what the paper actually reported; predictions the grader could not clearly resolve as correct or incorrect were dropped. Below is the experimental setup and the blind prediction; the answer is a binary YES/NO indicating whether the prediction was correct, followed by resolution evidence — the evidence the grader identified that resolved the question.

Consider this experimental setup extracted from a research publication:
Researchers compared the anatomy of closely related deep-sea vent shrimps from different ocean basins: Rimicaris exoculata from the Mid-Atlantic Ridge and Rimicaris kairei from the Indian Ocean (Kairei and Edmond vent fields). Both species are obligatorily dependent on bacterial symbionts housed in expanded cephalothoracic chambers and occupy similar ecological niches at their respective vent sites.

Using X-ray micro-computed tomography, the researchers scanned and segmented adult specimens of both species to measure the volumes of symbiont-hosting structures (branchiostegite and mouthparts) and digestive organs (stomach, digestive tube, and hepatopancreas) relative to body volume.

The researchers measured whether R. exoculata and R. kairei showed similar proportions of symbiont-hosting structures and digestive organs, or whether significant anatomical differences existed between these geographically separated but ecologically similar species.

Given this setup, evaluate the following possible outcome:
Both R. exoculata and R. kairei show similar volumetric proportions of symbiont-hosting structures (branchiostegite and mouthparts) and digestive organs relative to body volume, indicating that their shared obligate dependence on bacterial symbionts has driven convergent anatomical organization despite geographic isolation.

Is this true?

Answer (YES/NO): YES